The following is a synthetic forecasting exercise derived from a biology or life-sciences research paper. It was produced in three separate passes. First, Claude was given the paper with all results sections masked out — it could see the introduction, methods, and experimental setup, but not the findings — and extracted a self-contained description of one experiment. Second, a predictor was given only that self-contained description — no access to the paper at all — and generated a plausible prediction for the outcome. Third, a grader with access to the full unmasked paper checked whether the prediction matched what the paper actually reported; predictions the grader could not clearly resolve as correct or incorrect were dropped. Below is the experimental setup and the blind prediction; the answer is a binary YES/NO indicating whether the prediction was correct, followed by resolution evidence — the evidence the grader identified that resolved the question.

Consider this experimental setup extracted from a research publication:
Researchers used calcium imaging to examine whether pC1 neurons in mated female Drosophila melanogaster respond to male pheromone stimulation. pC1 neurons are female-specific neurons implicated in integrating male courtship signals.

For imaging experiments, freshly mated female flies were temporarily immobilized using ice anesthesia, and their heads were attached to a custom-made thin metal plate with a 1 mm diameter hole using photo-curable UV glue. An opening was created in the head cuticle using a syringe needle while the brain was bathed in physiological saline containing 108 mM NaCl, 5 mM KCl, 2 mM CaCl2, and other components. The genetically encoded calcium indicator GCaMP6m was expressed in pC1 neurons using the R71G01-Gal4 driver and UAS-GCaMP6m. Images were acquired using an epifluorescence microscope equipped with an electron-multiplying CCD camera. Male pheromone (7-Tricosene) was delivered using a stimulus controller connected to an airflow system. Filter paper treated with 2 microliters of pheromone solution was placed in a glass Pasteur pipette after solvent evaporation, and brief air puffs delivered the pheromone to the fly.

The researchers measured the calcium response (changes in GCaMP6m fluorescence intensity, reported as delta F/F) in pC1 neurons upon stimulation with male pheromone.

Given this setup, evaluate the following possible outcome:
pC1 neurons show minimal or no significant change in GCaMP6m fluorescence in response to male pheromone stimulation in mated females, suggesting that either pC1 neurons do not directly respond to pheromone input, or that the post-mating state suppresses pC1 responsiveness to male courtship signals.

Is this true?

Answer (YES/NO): NO